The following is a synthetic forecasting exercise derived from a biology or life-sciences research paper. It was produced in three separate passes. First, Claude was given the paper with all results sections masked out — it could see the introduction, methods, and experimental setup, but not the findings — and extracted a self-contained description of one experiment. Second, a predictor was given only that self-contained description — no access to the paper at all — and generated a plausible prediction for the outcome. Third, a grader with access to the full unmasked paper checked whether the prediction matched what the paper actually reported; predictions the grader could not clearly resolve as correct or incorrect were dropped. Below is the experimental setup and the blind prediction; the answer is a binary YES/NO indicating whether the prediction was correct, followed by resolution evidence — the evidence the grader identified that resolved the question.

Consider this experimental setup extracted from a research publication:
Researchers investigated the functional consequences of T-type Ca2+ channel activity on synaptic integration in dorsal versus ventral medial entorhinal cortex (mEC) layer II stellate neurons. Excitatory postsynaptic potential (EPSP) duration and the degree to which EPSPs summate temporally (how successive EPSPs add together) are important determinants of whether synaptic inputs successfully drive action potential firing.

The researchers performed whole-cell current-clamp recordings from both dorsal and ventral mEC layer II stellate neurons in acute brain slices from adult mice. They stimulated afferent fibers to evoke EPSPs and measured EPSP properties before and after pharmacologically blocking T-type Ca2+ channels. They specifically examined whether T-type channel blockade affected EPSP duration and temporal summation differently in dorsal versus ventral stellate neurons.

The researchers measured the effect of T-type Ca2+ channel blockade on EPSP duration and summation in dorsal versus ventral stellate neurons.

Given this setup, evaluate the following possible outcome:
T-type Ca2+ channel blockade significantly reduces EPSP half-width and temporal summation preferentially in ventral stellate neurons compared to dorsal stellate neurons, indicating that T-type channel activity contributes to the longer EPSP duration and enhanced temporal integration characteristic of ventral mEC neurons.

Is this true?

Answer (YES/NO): YES